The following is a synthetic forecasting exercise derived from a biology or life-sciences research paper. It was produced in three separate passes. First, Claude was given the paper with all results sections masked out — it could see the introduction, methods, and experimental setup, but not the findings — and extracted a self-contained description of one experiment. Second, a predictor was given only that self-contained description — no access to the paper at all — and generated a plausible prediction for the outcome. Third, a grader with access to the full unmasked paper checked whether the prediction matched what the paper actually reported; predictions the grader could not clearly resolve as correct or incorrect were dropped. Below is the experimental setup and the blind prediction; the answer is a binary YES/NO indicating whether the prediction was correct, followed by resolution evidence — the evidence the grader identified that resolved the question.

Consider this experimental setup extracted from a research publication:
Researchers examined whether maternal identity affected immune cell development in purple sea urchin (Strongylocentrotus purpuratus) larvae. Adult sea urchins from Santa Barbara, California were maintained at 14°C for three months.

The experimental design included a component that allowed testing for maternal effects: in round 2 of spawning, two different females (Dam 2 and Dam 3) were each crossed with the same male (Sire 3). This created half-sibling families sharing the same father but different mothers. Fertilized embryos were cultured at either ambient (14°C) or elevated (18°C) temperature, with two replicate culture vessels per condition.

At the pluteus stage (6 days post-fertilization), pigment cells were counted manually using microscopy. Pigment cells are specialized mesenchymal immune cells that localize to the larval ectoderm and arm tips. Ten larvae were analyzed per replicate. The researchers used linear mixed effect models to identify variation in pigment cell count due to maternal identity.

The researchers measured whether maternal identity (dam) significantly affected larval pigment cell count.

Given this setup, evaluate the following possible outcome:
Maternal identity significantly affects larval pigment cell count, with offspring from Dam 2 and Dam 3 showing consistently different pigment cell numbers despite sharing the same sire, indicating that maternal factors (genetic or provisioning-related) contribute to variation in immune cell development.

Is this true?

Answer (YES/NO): NO